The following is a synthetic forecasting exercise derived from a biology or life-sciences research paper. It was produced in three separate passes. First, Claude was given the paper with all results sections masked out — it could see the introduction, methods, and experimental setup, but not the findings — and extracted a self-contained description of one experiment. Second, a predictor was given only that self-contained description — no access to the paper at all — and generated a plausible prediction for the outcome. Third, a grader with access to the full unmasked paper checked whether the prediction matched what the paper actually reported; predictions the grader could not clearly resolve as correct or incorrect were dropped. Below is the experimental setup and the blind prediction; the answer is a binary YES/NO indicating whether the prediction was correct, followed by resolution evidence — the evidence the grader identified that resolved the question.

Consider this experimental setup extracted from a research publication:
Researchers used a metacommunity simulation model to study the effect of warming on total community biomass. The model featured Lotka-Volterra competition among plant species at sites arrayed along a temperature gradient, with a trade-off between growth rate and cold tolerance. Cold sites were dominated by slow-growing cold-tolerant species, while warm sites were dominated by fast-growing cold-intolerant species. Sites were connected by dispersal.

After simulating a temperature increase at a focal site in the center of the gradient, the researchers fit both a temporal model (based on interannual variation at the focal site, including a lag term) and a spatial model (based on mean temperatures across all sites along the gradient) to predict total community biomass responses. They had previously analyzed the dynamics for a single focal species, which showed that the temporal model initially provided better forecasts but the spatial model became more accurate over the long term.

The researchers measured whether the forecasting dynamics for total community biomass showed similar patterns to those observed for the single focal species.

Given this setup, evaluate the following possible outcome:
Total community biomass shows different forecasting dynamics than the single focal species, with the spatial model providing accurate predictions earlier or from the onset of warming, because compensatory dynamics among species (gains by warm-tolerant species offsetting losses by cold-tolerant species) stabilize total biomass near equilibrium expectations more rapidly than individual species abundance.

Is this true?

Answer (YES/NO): NO